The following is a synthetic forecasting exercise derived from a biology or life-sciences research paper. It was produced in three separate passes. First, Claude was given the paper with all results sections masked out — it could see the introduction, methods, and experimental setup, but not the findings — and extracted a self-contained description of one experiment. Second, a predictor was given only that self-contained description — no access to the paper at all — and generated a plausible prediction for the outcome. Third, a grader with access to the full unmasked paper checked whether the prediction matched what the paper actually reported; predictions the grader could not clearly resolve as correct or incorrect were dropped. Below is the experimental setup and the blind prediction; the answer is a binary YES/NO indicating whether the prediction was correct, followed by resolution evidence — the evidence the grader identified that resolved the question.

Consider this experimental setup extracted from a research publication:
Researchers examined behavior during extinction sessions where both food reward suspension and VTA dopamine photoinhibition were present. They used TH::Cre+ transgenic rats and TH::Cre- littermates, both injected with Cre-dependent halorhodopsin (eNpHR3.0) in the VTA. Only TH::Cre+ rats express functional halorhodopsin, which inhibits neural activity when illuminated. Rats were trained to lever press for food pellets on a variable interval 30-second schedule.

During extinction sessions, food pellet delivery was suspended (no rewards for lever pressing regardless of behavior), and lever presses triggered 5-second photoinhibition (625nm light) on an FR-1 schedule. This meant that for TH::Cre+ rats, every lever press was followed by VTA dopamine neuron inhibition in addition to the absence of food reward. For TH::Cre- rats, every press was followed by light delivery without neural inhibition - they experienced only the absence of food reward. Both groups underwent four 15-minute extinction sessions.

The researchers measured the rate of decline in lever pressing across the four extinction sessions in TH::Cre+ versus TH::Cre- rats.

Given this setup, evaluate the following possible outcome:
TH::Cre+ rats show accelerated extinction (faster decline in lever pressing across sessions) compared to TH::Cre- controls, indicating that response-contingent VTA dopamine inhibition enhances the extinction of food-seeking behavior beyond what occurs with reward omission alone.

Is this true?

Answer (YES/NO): NO